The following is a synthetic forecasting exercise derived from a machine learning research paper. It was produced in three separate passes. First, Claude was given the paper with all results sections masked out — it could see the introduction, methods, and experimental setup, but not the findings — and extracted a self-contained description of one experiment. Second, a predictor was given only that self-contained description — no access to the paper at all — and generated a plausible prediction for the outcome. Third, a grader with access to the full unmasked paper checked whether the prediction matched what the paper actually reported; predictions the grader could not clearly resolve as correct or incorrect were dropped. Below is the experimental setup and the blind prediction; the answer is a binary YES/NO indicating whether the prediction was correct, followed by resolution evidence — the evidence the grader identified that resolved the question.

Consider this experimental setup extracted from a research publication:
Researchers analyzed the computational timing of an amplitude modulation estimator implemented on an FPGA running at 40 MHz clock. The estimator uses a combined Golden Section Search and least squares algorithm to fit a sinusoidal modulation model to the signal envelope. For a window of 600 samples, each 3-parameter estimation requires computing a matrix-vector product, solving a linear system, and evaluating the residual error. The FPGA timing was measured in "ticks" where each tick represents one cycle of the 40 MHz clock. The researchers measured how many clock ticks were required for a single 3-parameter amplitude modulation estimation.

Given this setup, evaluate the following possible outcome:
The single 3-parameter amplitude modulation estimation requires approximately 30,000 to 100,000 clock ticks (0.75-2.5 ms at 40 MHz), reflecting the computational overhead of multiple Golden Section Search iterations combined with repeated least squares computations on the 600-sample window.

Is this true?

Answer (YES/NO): NO